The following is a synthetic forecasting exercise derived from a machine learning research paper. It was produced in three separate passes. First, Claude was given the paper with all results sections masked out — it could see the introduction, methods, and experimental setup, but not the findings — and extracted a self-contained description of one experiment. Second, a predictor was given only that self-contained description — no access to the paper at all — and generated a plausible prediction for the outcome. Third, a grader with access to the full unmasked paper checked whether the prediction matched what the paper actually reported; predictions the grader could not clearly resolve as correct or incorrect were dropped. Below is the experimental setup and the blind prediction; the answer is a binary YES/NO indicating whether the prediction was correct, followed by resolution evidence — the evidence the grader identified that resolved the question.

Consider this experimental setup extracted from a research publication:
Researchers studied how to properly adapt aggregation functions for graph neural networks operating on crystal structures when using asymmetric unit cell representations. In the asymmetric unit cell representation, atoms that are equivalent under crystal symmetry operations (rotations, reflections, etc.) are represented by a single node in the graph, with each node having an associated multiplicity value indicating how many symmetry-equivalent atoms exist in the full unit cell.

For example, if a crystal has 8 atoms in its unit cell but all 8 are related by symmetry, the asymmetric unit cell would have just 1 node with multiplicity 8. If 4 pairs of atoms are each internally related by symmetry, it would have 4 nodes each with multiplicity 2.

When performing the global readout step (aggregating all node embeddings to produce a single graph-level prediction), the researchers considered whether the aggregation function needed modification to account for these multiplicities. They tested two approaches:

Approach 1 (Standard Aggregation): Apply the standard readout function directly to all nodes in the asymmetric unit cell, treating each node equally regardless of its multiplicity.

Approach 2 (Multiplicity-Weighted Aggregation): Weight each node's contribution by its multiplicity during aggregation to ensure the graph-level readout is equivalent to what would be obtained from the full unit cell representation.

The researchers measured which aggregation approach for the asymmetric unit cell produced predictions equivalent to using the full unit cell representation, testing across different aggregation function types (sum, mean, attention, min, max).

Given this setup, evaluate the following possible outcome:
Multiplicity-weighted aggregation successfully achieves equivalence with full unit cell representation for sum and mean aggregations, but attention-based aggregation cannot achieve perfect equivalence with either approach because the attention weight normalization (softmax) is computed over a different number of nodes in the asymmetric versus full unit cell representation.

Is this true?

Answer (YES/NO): NO